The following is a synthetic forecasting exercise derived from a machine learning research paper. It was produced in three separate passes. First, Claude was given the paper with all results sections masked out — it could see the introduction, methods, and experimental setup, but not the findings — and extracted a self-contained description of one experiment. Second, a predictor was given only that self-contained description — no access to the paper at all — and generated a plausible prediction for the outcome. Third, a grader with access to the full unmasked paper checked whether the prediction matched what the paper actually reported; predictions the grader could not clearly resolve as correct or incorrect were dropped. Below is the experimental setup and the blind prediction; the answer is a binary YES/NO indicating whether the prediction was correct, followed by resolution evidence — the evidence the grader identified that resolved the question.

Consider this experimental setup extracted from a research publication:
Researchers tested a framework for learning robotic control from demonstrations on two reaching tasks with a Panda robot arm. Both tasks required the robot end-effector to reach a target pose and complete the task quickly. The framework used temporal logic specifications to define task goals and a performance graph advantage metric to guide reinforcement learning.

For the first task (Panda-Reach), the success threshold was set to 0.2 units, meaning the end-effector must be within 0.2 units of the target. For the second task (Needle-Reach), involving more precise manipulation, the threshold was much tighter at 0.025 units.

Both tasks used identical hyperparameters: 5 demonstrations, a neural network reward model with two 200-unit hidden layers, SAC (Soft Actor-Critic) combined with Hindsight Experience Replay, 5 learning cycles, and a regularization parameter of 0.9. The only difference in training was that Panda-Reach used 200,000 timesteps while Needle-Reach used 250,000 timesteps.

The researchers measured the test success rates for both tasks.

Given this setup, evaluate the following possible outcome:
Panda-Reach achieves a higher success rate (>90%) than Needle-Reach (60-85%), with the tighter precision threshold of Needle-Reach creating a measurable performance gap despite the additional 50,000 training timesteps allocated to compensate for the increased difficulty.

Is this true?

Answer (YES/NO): NO